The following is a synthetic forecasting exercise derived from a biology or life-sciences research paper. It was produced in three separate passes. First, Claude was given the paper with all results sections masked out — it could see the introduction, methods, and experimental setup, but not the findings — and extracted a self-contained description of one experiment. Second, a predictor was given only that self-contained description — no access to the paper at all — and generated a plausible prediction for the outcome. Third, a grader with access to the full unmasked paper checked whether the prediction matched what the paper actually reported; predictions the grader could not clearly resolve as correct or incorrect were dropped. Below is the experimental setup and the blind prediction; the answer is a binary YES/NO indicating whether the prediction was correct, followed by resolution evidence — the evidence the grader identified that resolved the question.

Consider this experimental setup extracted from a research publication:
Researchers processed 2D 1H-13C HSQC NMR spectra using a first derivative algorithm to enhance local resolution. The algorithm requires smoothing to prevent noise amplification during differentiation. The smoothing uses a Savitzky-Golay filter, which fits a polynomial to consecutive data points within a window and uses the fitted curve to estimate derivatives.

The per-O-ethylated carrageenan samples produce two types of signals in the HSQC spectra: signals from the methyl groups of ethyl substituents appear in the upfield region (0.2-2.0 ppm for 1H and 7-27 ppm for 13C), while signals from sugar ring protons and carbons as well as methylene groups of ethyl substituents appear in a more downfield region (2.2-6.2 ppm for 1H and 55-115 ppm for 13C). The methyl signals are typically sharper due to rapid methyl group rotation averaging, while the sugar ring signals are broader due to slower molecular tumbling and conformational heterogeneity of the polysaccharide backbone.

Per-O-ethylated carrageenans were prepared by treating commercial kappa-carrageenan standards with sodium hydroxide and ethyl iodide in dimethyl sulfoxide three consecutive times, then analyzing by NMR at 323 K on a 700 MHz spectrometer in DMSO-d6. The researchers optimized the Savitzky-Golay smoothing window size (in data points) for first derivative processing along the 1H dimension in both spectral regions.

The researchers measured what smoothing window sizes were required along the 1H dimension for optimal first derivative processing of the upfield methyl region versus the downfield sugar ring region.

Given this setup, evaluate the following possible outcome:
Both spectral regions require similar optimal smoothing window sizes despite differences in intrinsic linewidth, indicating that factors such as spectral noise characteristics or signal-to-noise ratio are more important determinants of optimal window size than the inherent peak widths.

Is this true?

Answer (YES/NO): NO